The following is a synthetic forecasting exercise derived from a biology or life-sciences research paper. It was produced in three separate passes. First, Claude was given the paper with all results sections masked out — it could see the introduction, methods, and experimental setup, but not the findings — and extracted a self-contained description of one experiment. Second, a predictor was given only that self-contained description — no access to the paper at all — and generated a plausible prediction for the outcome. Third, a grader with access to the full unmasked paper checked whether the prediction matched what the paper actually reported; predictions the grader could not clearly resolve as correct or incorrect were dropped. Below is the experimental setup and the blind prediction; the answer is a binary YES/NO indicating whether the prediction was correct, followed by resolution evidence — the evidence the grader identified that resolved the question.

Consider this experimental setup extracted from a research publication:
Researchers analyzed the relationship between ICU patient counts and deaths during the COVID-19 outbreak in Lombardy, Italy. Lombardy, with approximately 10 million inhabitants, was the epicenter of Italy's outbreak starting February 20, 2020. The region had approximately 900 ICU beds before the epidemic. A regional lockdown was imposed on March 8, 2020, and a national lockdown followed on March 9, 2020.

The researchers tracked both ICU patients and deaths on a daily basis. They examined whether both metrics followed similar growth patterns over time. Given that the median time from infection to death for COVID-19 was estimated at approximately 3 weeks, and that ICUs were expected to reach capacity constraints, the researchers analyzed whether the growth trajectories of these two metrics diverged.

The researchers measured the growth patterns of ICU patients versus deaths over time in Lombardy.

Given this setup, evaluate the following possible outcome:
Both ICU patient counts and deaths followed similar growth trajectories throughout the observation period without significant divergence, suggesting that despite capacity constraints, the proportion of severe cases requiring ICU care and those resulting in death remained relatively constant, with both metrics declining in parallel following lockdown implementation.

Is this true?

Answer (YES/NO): NO